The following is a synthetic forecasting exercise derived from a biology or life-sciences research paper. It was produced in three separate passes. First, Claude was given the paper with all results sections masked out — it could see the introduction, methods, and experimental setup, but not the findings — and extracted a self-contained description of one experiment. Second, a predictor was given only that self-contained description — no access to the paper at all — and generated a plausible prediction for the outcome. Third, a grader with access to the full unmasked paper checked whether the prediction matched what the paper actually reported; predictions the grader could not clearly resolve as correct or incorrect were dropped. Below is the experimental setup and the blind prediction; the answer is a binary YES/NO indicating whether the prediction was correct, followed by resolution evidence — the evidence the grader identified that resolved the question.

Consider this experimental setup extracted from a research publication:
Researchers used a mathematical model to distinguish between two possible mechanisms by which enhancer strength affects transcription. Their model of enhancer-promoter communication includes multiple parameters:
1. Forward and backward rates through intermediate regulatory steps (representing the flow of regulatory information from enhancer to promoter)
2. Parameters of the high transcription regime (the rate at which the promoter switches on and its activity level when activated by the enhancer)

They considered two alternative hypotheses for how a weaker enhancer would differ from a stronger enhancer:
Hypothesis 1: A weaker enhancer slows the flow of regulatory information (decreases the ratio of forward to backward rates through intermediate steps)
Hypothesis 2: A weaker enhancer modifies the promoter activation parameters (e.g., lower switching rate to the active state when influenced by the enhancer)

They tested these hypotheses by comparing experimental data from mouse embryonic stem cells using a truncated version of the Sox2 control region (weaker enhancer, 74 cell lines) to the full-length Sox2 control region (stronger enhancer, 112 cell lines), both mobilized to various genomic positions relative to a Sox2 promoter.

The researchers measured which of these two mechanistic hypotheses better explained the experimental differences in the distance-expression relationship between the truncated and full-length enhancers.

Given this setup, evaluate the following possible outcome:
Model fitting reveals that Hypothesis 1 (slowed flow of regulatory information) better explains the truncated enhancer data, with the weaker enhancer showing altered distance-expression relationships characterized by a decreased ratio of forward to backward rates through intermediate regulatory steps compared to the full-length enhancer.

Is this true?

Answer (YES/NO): NO